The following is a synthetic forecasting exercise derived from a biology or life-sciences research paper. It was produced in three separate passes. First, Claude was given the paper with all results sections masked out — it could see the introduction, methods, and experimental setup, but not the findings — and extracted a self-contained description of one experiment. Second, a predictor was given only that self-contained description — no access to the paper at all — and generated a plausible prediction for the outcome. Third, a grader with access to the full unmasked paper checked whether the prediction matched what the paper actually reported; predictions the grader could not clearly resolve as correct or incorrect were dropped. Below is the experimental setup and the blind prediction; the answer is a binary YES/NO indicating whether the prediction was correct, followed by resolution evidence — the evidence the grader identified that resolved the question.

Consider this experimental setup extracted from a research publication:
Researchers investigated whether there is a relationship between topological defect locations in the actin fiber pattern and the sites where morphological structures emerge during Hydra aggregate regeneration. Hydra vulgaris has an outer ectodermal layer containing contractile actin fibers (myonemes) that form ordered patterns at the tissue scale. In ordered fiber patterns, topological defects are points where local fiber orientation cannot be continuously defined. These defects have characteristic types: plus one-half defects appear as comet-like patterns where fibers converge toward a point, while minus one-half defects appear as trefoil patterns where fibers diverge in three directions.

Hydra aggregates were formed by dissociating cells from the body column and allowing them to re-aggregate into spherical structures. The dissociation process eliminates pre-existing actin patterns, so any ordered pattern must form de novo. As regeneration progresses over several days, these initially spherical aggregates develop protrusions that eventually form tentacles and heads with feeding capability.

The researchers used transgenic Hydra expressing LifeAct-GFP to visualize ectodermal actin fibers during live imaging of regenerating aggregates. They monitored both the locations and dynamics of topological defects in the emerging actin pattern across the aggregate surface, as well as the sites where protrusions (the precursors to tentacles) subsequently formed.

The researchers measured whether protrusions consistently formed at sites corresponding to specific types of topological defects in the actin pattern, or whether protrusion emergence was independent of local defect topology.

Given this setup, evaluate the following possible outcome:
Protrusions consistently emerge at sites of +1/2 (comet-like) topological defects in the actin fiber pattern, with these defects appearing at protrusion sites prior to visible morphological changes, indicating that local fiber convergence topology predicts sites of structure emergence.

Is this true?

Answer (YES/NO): NO